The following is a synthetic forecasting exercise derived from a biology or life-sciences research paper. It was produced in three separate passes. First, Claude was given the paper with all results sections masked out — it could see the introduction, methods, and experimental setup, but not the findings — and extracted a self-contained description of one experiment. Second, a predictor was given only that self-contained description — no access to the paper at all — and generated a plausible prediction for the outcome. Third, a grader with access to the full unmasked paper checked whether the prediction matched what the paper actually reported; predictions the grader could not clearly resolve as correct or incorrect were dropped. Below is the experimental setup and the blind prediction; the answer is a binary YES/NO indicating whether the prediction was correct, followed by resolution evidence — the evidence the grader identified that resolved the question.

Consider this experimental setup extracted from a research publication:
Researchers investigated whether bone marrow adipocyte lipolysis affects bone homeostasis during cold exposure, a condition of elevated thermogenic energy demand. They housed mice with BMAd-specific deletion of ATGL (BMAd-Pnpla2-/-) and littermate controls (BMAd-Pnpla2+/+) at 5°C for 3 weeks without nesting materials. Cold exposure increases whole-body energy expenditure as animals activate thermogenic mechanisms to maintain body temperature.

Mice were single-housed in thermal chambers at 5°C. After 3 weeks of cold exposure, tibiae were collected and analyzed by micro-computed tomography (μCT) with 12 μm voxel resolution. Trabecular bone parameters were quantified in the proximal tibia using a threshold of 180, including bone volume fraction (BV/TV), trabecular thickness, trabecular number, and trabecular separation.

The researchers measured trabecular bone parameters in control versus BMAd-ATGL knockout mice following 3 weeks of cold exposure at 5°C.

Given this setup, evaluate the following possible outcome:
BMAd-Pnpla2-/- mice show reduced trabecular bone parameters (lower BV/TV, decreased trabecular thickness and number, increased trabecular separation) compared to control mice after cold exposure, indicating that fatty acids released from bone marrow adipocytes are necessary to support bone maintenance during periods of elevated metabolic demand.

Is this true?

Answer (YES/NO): NO